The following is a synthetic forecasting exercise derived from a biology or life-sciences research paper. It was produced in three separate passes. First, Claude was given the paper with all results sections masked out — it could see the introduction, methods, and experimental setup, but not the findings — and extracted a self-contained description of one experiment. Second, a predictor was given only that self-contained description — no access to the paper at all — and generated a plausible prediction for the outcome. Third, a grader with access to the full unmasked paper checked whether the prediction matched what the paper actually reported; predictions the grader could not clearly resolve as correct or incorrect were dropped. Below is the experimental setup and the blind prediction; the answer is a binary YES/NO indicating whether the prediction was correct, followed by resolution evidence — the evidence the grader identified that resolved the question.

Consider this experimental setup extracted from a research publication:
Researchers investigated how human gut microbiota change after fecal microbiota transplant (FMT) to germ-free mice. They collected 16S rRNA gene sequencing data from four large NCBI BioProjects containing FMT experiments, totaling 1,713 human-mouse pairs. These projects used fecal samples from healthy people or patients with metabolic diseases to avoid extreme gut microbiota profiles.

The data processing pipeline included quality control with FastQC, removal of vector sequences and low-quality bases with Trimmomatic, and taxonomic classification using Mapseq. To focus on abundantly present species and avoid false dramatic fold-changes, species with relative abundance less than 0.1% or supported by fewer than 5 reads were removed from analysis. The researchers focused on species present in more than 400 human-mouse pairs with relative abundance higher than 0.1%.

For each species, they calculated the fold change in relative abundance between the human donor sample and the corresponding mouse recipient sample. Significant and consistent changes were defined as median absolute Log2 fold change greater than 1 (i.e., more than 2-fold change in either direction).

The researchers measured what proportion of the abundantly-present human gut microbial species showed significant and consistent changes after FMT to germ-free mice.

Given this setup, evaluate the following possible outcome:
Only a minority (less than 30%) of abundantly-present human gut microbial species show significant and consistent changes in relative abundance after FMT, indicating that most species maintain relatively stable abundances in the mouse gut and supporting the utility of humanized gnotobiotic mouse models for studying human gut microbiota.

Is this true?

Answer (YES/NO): NO